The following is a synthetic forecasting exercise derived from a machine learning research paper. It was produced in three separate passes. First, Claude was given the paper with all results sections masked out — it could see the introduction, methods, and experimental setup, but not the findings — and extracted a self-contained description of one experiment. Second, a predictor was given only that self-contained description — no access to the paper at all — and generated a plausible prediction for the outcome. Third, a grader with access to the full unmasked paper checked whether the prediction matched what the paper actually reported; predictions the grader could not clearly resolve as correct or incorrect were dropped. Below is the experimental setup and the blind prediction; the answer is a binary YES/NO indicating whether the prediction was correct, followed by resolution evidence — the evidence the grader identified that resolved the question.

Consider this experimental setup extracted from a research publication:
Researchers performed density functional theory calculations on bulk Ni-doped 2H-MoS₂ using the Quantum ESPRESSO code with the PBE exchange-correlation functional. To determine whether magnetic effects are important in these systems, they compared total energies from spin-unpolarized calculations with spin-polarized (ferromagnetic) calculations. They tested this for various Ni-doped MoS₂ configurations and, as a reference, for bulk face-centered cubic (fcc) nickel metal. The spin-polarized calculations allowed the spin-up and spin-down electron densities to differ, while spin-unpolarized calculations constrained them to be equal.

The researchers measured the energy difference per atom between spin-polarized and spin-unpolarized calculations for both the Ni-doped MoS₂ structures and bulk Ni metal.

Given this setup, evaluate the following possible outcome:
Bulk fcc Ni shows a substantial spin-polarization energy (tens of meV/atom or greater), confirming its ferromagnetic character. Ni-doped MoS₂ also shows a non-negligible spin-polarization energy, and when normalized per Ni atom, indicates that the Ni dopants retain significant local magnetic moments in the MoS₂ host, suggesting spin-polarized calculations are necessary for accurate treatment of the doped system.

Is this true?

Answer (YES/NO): NO